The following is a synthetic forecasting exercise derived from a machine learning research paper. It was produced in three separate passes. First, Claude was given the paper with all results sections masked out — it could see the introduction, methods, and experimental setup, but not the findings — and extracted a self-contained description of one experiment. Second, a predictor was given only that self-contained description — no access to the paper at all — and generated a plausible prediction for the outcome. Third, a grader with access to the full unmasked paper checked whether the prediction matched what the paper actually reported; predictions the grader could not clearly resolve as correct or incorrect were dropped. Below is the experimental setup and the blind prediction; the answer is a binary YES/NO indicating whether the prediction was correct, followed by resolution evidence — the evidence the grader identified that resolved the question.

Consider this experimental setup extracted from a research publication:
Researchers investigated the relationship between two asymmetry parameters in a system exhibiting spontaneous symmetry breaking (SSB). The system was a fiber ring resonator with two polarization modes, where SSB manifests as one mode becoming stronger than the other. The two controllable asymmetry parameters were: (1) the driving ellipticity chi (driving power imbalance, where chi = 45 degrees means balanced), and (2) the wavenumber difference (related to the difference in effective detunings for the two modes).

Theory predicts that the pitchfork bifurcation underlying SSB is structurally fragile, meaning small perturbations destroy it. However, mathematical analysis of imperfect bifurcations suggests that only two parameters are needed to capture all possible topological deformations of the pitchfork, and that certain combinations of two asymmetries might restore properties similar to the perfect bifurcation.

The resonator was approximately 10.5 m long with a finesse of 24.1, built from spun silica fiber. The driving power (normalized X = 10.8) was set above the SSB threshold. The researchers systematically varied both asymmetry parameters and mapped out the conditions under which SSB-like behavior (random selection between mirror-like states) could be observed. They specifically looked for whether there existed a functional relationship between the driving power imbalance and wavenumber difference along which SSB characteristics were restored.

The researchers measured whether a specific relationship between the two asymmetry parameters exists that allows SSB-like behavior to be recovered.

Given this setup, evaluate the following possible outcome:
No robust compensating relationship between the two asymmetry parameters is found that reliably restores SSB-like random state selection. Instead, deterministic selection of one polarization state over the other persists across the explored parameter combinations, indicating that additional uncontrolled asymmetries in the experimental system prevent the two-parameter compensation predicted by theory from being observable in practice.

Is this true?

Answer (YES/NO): NO